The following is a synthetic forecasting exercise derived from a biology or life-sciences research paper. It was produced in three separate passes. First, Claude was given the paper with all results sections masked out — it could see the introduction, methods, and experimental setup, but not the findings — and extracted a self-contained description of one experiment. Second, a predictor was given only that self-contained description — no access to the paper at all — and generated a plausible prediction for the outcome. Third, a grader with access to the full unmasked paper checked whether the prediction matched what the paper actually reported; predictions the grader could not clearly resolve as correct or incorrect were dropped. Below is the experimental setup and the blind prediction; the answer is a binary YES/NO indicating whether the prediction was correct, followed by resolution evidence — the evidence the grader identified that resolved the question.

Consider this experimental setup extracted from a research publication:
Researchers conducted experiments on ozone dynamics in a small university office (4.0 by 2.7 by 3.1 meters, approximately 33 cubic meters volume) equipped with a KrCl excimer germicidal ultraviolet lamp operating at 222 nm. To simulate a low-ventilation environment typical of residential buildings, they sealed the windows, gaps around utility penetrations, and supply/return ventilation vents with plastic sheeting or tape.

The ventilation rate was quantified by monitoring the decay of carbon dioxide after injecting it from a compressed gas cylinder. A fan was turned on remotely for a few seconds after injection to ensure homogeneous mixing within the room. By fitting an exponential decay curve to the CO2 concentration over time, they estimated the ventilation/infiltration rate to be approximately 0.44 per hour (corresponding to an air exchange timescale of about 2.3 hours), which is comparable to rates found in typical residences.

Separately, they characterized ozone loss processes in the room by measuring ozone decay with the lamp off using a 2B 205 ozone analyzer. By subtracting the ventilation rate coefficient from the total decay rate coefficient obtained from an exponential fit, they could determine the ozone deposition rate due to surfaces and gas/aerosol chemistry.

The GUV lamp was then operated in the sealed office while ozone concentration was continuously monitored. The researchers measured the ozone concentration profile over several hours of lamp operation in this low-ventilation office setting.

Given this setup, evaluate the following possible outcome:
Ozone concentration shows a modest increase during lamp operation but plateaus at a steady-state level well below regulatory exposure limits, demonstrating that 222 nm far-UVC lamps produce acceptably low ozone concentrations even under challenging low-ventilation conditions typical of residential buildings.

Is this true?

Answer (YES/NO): NO